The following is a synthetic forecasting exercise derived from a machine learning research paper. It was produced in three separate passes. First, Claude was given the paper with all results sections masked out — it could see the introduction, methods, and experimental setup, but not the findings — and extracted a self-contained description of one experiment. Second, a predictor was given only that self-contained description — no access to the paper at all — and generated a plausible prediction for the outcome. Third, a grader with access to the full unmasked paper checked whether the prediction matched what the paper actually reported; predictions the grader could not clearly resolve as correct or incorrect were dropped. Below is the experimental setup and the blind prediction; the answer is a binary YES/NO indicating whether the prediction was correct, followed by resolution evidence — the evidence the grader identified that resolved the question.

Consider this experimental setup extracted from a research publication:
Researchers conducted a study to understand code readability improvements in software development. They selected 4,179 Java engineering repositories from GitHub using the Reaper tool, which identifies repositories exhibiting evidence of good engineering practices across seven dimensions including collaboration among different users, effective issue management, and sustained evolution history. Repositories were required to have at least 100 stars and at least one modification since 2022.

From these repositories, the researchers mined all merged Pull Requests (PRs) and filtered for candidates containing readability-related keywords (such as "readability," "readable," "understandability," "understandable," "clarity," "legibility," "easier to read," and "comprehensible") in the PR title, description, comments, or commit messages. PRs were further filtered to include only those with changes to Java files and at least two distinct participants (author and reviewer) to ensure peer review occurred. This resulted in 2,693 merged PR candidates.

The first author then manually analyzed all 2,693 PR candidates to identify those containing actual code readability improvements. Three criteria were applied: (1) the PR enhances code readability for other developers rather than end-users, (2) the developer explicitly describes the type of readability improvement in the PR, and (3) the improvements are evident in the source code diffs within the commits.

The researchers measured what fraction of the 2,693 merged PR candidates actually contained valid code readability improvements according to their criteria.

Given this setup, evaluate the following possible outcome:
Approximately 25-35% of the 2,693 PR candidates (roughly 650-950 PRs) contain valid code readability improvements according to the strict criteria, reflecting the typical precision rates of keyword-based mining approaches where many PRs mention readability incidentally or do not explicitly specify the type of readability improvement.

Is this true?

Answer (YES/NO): NO